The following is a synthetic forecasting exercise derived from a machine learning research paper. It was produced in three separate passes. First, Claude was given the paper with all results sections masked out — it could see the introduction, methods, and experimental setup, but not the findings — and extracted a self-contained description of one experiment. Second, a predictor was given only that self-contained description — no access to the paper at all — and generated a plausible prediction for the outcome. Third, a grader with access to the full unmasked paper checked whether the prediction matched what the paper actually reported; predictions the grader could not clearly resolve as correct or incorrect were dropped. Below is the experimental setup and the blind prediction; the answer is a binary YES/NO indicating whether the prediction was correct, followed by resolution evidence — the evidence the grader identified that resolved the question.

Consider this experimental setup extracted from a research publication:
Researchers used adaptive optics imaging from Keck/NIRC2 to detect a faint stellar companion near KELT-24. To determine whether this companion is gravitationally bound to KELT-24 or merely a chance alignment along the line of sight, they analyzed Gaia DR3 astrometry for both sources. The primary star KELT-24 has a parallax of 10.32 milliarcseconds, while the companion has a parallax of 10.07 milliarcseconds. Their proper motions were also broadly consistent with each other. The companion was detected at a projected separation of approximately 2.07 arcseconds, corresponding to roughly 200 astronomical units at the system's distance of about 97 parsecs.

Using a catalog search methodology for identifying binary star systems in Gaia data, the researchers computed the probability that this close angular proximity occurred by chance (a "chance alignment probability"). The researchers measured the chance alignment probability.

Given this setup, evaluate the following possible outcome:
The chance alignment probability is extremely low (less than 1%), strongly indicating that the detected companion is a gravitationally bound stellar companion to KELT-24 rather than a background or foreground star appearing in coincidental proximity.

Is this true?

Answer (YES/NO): YES